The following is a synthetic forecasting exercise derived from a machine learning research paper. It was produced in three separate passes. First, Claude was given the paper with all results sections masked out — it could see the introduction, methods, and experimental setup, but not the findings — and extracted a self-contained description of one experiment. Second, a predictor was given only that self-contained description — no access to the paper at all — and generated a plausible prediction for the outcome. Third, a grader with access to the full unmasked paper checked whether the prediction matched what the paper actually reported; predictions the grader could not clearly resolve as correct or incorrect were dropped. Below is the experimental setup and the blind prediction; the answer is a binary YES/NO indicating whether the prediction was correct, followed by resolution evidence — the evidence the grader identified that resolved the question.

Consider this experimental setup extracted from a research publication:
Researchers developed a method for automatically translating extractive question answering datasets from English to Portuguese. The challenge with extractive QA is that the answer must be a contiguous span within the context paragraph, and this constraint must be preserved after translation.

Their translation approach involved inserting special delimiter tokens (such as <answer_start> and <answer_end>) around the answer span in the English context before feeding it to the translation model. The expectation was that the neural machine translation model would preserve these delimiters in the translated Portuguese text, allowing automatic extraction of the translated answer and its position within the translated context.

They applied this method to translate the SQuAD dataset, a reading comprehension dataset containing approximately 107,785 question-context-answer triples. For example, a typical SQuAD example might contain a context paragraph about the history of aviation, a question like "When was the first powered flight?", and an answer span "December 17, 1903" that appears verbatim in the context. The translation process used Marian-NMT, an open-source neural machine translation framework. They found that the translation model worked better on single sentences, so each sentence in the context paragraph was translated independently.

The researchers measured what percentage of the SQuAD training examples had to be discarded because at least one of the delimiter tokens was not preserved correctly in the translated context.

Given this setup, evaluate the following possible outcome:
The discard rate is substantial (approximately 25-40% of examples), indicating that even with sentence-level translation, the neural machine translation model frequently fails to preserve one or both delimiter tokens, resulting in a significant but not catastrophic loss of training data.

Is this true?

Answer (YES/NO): NO